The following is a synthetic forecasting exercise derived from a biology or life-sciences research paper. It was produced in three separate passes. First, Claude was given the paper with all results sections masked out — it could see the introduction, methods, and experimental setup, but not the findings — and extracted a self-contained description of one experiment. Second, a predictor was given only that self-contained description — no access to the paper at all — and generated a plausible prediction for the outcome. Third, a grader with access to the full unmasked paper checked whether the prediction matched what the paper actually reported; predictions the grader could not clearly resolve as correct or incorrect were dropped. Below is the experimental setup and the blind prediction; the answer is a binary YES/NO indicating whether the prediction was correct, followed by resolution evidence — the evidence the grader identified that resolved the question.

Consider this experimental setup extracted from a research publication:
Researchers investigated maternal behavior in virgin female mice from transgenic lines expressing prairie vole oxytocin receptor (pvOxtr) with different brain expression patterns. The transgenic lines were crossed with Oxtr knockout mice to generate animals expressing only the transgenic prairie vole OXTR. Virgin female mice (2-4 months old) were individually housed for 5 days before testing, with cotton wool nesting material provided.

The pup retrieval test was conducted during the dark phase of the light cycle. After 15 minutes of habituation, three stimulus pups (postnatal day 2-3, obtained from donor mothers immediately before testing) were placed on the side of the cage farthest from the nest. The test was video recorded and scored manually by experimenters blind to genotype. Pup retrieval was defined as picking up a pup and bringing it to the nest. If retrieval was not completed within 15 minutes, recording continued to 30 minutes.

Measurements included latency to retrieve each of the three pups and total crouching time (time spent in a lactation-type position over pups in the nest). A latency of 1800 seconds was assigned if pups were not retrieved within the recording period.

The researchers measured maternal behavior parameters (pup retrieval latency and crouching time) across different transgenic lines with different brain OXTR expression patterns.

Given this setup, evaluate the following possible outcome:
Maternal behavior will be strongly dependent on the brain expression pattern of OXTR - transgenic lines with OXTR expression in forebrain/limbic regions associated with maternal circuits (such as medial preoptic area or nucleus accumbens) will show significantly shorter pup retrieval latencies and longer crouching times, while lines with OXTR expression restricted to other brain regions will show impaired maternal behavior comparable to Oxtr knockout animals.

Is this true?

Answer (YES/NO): NO